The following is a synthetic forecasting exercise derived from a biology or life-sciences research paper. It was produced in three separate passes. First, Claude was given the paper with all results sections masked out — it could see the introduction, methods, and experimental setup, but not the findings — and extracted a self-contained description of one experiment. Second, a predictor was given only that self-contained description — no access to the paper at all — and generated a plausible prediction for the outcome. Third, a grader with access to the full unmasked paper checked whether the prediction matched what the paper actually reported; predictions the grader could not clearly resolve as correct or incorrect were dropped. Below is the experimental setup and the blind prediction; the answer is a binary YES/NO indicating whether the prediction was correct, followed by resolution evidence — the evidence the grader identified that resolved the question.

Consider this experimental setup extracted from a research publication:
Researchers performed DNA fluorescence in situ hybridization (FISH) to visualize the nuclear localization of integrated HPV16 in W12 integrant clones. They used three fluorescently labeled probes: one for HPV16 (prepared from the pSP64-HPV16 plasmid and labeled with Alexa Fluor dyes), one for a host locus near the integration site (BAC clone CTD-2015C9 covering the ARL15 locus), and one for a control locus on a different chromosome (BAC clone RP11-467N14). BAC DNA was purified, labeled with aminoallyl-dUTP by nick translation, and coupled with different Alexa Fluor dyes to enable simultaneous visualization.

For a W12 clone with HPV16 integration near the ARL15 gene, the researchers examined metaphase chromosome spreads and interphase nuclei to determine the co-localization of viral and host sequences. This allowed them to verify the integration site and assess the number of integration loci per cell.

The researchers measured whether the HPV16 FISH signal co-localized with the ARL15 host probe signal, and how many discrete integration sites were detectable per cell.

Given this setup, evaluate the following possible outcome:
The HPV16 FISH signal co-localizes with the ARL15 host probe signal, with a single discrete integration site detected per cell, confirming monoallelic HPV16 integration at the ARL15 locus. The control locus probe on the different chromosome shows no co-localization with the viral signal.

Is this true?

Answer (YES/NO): NO